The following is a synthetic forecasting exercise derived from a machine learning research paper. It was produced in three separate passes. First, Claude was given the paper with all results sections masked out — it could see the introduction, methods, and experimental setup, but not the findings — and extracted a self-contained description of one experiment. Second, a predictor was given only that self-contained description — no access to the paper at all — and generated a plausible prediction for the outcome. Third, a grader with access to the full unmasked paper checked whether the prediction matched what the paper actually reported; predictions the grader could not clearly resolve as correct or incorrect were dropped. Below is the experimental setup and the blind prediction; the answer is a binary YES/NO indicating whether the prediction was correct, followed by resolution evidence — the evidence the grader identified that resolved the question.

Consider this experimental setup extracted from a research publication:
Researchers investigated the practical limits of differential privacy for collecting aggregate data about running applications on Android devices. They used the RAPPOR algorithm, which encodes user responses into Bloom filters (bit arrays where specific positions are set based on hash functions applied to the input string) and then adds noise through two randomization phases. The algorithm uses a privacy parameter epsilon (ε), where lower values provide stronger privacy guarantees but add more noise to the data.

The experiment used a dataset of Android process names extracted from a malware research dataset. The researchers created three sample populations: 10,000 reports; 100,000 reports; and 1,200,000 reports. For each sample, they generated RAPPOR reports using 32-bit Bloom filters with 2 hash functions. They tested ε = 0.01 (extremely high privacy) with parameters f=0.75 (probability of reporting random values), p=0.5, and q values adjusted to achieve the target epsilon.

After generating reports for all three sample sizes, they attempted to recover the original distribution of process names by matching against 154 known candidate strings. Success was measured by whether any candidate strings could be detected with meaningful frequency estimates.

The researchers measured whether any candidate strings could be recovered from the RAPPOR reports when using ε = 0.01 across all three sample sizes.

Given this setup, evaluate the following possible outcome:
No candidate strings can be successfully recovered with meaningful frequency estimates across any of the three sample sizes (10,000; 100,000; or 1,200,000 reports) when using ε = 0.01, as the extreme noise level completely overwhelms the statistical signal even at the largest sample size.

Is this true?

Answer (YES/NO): YES